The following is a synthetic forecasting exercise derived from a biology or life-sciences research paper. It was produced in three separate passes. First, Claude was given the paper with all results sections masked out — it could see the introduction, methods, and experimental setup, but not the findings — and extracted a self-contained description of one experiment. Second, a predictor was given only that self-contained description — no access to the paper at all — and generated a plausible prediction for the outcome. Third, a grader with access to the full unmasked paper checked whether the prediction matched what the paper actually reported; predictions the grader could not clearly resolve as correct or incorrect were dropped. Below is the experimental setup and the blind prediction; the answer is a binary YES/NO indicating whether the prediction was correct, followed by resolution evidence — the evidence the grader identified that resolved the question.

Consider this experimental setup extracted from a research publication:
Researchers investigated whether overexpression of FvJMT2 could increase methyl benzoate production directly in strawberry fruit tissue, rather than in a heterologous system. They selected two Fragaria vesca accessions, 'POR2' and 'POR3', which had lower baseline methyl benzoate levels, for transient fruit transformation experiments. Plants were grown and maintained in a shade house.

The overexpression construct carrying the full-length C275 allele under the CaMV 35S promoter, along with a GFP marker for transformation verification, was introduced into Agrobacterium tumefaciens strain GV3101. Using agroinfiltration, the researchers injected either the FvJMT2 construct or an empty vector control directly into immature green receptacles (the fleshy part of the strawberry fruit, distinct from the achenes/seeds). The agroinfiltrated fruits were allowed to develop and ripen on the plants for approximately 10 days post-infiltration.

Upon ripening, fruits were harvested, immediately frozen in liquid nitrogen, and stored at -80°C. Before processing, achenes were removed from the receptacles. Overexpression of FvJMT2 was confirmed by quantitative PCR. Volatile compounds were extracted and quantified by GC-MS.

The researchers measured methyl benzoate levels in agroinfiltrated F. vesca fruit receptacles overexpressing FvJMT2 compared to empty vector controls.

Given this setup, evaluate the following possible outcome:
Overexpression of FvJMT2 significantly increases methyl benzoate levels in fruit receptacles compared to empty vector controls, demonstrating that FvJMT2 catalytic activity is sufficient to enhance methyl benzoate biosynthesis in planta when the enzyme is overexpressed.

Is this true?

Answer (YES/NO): YES